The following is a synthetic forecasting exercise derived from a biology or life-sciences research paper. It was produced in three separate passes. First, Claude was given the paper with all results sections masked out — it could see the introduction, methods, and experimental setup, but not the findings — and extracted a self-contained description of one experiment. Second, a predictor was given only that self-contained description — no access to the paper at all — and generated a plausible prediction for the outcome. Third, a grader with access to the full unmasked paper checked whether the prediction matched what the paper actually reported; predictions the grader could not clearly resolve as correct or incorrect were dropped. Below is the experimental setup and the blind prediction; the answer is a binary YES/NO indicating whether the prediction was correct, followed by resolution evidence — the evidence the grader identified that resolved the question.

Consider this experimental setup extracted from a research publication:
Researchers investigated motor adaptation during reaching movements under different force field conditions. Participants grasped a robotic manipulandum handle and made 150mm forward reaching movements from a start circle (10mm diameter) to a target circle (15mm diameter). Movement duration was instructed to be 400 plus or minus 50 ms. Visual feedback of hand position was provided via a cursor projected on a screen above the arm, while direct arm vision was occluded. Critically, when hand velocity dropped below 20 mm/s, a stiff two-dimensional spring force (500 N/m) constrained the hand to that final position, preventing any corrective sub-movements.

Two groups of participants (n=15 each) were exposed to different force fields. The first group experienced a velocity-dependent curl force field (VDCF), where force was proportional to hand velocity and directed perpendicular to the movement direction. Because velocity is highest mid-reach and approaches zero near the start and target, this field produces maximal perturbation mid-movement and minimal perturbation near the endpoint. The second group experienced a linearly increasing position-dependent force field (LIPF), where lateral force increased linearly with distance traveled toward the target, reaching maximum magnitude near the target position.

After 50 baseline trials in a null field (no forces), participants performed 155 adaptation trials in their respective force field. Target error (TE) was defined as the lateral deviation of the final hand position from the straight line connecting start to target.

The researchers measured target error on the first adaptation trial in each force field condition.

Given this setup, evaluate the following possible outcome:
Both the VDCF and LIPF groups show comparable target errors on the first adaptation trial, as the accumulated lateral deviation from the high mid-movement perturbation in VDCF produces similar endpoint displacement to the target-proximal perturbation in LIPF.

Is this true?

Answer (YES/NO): NO